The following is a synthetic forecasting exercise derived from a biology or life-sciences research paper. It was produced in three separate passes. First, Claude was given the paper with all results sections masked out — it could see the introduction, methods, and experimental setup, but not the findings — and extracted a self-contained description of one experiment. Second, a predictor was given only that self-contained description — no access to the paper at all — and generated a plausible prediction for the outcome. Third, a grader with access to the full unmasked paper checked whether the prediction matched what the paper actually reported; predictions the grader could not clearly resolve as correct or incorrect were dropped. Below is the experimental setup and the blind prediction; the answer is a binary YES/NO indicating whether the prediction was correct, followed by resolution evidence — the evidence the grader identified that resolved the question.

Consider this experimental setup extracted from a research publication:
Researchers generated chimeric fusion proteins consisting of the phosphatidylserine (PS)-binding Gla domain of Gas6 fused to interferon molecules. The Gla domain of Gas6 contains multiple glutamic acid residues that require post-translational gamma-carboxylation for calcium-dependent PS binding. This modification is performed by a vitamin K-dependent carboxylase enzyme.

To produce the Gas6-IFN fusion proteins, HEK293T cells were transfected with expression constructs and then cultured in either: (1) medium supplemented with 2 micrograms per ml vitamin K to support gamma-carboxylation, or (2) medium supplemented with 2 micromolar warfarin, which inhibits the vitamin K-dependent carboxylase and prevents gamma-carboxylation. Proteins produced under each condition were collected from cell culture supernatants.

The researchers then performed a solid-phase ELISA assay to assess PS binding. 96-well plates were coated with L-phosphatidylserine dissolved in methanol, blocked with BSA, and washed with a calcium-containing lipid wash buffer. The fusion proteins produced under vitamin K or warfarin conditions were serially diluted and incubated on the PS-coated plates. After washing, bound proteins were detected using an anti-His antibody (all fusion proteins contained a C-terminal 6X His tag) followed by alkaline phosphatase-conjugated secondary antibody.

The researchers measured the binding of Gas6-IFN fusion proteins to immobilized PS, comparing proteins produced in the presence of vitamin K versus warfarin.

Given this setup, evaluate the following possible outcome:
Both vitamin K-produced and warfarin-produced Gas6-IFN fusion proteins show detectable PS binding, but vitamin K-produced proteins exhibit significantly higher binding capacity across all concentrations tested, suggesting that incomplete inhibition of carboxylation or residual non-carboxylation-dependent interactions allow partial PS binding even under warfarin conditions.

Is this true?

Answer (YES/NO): NO